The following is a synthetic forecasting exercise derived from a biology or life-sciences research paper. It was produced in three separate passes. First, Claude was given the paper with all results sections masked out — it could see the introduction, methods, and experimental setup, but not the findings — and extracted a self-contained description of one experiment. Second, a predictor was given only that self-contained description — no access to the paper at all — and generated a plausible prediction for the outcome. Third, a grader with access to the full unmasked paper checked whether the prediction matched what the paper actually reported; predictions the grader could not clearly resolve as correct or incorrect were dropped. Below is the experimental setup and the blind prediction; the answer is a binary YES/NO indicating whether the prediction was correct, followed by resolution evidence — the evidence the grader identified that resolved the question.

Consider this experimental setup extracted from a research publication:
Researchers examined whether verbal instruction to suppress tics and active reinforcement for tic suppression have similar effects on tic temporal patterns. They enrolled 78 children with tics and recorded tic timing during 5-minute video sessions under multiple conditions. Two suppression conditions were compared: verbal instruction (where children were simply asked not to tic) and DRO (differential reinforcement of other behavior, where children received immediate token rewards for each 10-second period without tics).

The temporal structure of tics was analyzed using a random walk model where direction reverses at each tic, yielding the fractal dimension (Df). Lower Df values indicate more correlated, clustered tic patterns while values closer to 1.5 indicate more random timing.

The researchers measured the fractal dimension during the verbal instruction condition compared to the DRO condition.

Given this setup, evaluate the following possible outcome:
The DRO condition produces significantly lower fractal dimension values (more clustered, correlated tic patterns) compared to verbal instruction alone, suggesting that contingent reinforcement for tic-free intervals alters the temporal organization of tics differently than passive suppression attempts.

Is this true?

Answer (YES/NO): NO